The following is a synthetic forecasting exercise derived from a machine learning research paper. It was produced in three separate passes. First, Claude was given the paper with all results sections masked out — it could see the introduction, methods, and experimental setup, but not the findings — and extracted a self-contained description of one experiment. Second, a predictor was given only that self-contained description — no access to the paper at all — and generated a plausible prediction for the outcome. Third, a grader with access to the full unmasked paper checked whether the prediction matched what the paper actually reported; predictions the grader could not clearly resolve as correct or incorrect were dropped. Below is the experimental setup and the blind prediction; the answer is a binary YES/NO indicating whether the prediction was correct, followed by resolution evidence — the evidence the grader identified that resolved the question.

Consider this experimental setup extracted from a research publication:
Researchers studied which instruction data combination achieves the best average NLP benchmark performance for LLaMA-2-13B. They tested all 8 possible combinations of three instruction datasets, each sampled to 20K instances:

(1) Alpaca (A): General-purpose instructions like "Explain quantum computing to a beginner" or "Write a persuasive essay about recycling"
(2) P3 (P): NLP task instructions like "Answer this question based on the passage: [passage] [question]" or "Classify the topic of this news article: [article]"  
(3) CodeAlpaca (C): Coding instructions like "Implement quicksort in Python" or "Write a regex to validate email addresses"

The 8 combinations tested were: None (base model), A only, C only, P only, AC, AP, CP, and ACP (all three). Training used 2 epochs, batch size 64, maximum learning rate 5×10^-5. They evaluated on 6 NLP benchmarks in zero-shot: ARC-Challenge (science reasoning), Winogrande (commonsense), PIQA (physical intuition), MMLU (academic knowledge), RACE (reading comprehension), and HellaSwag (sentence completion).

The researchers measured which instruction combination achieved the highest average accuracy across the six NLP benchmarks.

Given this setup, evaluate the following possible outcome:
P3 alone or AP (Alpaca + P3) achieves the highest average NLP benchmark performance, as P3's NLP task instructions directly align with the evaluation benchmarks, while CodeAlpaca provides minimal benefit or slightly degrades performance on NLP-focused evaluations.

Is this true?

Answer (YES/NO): NO